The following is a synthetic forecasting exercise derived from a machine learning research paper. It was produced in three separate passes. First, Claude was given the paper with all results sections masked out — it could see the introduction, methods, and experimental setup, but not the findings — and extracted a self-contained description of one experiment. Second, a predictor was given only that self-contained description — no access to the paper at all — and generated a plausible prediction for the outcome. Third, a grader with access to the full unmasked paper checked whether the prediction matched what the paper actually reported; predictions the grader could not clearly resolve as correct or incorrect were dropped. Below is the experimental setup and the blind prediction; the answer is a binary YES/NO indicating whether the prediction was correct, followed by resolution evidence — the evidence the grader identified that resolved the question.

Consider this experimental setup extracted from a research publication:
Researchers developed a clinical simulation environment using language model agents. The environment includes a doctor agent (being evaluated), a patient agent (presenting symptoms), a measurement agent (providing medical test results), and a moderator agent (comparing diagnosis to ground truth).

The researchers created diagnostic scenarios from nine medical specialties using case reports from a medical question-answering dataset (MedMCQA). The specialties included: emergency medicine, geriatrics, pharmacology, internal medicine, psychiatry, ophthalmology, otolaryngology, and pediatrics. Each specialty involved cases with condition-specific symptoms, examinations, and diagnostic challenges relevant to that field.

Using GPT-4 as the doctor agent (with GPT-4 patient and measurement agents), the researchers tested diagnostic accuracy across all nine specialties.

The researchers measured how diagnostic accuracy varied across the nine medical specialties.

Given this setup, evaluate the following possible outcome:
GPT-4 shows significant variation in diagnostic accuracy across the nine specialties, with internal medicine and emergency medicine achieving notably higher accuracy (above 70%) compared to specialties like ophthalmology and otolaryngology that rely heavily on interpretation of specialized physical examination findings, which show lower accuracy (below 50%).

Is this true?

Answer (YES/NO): NO